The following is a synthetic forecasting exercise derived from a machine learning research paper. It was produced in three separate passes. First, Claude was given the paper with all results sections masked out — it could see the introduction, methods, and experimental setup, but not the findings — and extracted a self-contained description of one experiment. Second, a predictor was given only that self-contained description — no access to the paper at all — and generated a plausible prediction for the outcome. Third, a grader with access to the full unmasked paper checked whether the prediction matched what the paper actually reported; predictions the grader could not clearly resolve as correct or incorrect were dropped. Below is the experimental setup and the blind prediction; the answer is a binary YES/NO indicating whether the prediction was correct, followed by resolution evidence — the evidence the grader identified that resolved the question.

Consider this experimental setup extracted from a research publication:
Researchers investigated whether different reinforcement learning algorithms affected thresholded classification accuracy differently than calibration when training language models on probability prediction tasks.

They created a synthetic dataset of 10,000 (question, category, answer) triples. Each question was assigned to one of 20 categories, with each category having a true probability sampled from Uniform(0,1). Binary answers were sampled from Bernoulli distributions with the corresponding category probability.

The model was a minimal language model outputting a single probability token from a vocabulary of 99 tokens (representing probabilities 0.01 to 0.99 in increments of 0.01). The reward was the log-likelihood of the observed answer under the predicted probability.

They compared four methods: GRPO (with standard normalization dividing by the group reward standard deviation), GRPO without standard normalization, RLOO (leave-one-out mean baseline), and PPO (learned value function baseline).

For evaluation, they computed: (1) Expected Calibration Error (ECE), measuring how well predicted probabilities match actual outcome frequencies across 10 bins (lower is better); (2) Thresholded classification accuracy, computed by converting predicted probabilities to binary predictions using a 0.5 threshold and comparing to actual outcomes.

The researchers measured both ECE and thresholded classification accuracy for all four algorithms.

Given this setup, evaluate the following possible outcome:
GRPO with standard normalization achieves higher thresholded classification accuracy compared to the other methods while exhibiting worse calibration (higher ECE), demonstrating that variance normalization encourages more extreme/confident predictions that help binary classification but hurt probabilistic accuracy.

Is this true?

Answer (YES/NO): NO